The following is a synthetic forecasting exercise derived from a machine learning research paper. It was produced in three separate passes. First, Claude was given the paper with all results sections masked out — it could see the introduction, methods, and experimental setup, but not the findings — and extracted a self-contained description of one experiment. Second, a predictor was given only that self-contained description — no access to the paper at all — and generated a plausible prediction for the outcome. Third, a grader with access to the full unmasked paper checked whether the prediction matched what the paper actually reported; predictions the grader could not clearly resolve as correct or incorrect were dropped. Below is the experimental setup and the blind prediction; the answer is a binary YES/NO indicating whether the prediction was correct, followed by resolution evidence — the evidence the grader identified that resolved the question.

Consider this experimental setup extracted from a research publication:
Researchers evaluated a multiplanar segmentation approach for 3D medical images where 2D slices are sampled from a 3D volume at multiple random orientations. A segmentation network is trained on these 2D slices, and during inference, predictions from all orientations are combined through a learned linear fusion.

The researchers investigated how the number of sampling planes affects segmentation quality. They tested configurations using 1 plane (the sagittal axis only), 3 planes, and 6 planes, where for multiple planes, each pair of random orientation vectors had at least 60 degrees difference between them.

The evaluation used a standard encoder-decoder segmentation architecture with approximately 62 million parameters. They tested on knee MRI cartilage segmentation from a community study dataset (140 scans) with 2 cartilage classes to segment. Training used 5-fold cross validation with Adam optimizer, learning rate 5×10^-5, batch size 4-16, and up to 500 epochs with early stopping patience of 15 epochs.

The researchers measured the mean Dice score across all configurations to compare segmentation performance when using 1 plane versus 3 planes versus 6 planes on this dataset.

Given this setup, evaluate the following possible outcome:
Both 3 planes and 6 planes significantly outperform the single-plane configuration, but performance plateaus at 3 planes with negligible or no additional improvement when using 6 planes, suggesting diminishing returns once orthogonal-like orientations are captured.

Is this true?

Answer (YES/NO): YES